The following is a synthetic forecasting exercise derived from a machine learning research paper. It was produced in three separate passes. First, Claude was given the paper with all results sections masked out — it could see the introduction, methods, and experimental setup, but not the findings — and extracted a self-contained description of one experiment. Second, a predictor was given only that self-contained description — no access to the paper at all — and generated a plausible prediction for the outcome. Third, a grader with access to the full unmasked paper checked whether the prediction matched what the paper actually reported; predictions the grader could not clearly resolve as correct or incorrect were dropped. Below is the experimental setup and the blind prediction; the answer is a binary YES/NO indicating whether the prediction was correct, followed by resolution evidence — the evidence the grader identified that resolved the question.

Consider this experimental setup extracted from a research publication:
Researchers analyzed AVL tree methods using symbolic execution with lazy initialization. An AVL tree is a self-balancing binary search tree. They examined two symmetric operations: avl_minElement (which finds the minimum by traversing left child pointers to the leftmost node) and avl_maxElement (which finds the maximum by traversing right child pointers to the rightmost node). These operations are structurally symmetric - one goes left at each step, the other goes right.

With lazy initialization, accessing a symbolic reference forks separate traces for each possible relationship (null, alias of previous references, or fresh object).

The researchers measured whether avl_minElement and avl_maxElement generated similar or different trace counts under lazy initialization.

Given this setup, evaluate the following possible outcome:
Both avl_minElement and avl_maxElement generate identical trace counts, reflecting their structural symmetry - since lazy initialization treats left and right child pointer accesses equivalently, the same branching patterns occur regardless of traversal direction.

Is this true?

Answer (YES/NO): YES